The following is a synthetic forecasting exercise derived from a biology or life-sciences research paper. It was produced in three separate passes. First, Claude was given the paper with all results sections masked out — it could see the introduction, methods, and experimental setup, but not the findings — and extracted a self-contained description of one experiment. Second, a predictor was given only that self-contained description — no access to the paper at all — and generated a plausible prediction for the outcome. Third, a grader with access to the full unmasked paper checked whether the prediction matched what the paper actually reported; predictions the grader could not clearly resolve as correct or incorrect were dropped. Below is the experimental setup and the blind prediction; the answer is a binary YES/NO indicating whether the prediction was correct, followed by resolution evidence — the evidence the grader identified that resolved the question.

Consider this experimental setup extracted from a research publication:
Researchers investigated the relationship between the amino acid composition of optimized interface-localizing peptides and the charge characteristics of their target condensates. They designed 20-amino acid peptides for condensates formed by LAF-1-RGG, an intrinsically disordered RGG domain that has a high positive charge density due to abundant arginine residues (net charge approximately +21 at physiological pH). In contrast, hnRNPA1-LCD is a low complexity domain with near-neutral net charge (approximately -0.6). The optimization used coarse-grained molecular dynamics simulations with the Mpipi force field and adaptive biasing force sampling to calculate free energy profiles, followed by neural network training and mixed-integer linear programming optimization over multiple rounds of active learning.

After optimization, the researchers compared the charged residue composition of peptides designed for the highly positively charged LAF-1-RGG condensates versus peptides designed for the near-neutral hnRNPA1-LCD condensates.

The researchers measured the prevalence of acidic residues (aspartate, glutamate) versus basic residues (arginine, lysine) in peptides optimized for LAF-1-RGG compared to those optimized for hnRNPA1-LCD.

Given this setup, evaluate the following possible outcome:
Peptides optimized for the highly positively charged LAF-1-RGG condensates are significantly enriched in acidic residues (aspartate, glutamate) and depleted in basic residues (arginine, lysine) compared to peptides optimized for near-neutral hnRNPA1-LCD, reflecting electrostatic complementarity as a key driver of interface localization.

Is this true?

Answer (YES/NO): NO